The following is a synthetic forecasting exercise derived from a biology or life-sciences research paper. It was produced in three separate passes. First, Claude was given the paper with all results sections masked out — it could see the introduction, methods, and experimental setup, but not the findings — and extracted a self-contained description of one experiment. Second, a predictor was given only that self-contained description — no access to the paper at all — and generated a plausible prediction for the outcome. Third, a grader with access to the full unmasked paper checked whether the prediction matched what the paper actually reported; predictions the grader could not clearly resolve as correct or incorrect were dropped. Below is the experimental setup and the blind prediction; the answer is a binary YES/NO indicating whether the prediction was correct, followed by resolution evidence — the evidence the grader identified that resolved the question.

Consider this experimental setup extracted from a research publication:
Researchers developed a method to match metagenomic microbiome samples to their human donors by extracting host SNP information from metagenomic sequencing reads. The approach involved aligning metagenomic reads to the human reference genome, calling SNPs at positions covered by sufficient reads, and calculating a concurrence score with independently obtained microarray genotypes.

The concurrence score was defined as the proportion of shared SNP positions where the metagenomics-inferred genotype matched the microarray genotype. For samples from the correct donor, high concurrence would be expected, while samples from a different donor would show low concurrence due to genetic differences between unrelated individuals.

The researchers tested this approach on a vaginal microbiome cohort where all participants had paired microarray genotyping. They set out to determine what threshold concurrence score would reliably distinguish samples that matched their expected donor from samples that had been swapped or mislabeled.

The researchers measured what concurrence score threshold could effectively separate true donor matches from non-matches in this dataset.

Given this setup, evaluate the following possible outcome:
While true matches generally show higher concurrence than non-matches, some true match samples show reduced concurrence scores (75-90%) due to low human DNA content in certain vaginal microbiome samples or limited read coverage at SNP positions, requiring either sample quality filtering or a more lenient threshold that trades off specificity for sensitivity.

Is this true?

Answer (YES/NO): NO